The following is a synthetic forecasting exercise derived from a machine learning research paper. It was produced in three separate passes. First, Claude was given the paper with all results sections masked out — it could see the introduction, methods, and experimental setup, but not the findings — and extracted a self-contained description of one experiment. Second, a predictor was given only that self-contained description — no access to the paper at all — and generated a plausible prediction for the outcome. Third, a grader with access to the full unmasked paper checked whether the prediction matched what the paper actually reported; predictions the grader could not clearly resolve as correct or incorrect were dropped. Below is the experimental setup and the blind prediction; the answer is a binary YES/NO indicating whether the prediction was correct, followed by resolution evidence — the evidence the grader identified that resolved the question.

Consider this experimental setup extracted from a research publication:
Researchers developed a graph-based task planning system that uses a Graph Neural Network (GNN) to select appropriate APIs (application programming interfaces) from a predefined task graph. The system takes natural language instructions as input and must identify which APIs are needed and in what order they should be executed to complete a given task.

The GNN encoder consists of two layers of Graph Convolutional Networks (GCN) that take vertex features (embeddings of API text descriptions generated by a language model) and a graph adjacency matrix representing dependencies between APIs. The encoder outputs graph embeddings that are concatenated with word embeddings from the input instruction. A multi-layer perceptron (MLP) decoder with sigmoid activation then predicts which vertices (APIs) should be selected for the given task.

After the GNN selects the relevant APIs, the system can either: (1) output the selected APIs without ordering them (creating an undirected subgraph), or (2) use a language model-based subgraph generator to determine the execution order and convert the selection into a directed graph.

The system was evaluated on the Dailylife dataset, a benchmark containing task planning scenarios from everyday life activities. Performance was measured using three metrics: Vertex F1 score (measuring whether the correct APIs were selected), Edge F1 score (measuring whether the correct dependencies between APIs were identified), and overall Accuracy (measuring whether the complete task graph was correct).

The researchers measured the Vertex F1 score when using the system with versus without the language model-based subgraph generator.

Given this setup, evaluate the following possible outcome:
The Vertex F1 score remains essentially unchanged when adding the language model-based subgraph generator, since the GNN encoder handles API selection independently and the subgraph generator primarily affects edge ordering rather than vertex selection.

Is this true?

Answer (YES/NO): YES